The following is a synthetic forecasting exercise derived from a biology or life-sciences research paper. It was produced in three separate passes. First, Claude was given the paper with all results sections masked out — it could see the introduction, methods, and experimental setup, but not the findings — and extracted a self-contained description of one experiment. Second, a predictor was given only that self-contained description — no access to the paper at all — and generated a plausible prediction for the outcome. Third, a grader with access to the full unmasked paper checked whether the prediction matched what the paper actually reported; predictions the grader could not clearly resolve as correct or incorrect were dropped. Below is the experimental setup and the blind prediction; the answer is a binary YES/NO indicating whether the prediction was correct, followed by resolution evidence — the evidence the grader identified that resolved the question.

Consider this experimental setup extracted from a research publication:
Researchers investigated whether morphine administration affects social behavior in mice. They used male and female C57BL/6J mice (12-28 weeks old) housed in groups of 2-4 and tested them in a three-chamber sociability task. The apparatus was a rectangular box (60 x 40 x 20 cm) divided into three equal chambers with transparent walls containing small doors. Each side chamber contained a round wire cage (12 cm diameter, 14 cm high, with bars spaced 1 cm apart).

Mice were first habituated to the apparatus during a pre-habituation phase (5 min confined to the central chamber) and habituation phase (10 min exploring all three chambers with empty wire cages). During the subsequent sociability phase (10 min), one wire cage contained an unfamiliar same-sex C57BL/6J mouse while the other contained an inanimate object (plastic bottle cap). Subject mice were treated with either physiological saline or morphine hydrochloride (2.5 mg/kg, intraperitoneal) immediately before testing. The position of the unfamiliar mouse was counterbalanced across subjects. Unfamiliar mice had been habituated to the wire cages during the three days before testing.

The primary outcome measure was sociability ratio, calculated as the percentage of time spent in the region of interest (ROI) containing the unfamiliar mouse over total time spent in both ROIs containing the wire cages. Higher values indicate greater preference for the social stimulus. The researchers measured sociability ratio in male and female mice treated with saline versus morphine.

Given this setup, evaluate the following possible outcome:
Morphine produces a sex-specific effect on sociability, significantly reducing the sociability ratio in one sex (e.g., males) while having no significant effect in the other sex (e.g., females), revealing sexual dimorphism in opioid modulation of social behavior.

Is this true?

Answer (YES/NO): NO